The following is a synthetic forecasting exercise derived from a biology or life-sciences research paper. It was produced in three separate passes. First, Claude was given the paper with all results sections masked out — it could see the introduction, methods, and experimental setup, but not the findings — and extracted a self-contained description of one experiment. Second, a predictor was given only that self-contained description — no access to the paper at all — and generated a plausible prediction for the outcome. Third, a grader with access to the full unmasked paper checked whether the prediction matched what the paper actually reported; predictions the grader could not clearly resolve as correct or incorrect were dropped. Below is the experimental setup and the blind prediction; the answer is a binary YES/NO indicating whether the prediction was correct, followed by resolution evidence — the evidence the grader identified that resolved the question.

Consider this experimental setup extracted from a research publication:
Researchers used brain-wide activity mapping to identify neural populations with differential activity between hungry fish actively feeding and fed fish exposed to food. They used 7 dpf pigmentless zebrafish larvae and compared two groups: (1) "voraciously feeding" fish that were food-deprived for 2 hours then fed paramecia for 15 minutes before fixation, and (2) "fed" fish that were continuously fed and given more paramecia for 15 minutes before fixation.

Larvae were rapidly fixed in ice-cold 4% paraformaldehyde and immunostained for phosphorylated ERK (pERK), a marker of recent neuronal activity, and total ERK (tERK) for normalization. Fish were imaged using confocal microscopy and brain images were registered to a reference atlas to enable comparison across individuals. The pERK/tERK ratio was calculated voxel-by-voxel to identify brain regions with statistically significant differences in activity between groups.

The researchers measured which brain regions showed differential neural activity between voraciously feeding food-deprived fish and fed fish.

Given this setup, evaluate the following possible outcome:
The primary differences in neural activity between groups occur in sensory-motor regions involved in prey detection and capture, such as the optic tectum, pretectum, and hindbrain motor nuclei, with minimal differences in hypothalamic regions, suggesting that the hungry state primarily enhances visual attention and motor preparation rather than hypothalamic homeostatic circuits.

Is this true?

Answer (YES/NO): NO